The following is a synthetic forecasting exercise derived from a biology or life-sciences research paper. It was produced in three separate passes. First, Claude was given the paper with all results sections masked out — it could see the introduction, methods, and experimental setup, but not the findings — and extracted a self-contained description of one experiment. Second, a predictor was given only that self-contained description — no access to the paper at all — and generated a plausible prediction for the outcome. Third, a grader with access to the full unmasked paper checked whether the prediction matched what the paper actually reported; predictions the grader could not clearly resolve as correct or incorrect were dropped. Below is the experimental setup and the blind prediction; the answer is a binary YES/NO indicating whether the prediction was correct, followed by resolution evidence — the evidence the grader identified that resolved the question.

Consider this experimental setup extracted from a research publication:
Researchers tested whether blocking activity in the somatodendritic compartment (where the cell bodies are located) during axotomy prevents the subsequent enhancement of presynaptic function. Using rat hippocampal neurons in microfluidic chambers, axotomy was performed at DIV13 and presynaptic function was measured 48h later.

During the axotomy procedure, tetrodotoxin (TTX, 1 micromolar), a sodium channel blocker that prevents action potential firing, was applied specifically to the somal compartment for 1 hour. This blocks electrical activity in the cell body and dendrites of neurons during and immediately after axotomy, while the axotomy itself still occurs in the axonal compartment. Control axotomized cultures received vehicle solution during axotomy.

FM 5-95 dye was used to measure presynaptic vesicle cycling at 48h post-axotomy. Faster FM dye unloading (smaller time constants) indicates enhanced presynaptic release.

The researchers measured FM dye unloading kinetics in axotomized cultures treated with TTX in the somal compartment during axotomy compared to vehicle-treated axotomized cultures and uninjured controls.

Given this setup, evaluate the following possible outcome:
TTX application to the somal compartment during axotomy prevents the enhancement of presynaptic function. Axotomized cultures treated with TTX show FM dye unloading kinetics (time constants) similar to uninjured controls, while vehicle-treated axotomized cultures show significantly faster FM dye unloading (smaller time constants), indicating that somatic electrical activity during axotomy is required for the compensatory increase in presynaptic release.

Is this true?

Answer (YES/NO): NO